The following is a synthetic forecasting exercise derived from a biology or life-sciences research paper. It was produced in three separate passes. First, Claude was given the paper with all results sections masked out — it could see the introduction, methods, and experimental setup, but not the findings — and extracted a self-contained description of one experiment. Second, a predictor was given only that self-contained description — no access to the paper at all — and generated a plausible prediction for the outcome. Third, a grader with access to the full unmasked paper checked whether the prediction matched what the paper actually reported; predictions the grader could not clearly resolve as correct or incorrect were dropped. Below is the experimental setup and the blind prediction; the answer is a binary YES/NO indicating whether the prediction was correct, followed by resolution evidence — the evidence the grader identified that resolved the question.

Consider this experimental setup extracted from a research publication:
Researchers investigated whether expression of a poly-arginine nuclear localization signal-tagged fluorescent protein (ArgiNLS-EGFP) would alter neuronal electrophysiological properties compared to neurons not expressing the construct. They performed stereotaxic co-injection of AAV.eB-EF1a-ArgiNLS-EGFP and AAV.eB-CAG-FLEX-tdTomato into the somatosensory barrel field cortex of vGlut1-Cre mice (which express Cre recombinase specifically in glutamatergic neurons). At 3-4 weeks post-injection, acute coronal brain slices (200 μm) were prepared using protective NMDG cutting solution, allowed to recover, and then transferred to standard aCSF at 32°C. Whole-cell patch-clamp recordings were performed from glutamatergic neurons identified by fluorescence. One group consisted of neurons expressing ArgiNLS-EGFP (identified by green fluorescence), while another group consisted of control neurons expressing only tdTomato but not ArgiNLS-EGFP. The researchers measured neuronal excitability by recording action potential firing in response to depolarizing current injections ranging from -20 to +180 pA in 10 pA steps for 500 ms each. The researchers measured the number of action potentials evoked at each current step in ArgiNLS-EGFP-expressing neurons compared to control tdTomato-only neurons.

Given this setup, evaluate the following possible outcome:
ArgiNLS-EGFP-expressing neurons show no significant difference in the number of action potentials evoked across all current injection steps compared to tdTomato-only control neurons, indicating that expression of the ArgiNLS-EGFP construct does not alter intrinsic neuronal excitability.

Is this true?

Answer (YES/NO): YES